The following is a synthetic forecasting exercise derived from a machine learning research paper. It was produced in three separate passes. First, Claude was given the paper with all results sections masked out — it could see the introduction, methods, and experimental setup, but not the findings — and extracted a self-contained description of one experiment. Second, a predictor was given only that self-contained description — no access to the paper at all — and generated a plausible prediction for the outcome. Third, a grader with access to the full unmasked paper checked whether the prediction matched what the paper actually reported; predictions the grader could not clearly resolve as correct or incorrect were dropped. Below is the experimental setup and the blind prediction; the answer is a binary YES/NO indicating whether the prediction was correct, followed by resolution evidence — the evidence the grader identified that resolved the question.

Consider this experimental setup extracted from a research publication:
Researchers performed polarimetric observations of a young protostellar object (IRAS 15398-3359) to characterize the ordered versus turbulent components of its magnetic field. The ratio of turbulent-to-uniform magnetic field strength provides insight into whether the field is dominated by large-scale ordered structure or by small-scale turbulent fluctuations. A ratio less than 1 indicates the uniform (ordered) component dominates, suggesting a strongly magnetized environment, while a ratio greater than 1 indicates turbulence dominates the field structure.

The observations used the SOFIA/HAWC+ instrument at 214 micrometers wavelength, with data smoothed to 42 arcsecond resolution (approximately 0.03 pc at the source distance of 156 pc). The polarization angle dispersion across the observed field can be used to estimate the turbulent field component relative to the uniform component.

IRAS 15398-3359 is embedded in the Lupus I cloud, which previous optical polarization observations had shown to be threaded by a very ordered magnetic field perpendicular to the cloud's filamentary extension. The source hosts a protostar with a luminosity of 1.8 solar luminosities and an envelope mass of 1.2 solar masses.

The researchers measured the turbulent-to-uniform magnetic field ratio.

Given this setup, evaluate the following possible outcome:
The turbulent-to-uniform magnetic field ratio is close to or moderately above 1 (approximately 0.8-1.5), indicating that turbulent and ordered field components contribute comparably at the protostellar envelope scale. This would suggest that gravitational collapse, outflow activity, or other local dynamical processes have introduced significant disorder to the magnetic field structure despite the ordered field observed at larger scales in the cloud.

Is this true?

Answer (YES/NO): NO